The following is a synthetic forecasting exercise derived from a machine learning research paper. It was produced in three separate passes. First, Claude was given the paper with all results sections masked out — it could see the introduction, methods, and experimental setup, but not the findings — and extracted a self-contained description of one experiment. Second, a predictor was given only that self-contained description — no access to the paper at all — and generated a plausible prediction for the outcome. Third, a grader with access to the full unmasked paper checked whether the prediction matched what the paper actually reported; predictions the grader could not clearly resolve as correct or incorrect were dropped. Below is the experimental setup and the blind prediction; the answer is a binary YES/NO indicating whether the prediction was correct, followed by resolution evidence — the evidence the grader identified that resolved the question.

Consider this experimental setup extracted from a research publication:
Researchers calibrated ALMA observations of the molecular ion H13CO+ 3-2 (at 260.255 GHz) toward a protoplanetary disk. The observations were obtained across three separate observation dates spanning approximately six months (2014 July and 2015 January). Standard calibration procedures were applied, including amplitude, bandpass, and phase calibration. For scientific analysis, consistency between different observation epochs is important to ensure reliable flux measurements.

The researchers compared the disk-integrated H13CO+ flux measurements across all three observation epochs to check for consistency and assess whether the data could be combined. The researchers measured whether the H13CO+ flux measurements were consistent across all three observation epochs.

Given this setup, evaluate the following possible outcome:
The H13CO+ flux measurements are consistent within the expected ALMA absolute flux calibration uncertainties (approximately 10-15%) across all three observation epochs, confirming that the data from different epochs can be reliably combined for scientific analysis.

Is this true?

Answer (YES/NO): NO